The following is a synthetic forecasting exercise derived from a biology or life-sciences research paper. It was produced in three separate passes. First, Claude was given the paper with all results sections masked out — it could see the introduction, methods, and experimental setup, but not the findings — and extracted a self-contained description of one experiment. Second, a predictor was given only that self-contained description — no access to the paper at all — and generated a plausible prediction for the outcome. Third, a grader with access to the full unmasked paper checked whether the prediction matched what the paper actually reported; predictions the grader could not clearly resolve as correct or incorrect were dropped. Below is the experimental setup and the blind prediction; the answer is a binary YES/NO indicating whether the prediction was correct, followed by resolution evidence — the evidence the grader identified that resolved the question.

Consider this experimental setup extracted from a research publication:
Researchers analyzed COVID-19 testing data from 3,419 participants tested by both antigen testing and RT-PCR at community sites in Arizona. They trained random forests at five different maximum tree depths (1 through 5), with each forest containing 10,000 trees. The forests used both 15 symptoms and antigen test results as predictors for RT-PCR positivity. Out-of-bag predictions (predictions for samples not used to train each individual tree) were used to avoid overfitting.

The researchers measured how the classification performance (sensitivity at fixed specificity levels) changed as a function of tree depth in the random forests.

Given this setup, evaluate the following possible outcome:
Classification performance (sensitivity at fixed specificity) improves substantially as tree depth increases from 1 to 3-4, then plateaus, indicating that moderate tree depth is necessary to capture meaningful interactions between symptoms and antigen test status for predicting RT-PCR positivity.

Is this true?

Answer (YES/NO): NO